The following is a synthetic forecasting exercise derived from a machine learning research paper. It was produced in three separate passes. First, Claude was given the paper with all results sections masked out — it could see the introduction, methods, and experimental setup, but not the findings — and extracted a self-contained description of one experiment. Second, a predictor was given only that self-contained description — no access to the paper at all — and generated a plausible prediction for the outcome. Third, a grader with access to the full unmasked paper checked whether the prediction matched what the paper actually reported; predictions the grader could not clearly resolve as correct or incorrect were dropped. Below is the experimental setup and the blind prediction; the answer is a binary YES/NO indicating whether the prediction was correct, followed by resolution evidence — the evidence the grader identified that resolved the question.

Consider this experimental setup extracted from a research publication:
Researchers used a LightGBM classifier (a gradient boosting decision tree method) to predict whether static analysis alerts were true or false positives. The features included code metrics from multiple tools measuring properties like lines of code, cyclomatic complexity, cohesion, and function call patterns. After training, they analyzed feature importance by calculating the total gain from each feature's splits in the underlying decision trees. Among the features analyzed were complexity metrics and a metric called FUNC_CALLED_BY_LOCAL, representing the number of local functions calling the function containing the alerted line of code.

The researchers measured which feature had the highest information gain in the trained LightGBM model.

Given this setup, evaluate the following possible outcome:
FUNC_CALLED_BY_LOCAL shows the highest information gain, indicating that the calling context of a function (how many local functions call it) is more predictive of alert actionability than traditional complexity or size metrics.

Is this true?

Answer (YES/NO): YES